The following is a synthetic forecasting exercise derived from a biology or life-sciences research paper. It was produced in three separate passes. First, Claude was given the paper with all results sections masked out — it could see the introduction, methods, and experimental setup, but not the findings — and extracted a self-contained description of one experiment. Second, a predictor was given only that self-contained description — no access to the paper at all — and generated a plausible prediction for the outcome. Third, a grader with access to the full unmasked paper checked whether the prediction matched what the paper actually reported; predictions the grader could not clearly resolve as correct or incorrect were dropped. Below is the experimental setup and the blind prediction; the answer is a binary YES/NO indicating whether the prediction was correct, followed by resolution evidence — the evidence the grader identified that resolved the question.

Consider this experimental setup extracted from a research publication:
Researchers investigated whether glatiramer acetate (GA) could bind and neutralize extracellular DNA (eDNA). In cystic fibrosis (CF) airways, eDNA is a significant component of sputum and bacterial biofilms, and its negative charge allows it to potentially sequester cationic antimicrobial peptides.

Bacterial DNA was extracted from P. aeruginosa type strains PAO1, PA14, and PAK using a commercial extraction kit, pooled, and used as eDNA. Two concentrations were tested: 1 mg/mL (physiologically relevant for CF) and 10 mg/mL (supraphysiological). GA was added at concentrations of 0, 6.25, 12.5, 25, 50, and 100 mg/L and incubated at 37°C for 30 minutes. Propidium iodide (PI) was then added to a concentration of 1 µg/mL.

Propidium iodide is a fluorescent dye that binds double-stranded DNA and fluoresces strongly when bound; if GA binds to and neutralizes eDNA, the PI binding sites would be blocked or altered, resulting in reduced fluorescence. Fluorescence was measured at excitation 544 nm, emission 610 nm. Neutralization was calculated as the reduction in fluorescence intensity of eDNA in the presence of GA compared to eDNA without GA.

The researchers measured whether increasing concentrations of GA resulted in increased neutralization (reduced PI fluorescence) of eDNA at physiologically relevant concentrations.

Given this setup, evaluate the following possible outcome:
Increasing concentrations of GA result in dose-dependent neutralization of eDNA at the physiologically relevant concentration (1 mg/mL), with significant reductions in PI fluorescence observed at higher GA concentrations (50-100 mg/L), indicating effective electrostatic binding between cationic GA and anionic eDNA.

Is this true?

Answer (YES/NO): YES